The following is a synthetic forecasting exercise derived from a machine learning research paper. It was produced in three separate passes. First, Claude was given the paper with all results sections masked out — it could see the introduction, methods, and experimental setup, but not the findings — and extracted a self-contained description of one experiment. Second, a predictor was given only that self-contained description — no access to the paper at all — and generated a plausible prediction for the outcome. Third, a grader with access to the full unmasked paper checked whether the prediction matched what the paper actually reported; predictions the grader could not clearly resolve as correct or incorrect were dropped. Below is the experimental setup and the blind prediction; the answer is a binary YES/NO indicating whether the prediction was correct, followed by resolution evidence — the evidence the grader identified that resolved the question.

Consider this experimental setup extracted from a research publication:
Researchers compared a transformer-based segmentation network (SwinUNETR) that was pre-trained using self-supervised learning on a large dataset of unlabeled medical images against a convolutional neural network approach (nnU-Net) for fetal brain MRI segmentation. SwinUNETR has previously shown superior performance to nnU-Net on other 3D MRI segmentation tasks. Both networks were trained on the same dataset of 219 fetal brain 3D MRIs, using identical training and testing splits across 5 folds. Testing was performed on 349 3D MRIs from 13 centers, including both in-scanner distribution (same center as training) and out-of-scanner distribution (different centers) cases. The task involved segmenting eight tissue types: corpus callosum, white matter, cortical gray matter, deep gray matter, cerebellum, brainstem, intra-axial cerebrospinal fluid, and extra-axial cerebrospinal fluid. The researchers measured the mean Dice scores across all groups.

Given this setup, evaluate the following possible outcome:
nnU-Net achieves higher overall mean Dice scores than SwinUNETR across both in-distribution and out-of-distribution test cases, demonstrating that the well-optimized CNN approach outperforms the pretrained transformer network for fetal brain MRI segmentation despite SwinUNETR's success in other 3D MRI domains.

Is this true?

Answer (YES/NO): YES